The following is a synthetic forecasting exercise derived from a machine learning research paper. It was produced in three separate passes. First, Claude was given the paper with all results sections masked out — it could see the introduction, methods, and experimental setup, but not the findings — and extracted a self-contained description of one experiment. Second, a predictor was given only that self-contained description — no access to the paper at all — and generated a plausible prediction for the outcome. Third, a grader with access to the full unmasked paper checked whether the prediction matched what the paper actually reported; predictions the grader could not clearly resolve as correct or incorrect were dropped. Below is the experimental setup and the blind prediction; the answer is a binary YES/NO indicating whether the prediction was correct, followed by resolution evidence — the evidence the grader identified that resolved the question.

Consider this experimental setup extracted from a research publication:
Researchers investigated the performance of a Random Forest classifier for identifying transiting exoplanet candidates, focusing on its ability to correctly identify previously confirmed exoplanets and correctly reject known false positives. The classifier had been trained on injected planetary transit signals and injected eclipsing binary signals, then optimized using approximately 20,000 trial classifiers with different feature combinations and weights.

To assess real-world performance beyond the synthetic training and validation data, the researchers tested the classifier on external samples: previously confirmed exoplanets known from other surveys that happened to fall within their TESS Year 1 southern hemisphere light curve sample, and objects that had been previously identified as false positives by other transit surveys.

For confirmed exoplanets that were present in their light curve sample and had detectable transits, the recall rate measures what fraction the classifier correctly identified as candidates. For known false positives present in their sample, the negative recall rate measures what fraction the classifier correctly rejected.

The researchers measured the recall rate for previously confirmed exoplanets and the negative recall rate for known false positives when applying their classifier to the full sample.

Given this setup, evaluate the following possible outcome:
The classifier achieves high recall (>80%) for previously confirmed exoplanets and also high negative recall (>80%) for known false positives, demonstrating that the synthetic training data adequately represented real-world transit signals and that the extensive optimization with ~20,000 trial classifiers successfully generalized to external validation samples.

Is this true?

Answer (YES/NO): NO